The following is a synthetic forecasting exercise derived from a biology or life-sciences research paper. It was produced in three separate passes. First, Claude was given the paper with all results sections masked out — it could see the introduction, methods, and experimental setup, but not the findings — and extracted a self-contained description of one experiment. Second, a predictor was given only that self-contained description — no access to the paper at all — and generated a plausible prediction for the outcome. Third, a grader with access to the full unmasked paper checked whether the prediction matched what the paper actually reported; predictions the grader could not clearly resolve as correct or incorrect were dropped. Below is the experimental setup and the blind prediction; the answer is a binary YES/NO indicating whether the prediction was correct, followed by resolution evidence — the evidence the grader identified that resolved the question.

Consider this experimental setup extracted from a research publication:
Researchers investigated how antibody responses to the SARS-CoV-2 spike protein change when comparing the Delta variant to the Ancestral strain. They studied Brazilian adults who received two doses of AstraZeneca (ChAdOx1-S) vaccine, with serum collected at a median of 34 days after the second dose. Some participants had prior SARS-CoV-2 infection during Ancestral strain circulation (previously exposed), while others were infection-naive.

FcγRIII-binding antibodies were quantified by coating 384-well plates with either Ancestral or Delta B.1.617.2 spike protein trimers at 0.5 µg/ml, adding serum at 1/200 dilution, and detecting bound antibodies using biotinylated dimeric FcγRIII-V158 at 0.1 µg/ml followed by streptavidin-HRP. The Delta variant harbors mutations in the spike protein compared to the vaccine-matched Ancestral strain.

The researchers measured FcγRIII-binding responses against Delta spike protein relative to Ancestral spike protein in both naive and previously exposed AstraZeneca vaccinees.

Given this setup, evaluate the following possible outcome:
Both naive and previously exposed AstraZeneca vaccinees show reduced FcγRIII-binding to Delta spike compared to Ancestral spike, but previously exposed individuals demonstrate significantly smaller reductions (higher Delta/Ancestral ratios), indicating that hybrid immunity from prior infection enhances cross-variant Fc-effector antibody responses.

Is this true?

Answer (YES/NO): NO